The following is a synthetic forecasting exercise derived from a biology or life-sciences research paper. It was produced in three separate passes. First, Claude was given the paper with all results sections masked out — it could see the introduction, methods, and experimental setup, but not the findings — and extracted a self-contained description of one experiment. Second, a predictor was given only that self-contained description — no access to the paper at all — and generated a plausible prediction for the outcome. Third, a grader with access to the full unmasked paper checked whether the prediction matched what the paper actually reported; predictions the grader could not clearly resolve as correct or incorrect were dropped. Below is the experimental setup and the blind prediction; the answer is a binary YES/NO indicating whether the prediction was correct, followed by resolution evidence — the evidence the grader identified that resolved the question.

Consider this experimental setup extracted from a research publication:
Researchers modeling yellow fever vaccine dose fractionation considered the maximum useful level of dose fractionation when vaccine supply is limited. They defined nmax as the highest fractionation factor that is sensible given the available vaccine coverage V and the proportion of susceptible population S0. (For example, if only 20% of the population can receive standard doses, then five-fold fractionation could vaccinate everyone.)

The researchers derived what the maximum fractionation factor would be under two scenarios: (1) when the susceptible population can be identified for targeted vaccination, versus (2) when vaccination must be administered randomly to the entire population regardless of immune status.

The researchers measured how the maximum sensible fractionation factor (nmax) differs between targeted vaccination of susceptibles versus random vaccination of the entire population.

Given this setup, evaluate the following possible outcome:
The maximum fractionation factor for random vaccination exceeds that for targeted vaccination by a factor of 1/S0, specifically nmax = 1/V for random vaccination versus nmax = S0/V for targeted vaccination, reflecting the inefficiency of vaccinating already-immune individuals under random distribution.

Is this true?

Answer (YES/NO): YES